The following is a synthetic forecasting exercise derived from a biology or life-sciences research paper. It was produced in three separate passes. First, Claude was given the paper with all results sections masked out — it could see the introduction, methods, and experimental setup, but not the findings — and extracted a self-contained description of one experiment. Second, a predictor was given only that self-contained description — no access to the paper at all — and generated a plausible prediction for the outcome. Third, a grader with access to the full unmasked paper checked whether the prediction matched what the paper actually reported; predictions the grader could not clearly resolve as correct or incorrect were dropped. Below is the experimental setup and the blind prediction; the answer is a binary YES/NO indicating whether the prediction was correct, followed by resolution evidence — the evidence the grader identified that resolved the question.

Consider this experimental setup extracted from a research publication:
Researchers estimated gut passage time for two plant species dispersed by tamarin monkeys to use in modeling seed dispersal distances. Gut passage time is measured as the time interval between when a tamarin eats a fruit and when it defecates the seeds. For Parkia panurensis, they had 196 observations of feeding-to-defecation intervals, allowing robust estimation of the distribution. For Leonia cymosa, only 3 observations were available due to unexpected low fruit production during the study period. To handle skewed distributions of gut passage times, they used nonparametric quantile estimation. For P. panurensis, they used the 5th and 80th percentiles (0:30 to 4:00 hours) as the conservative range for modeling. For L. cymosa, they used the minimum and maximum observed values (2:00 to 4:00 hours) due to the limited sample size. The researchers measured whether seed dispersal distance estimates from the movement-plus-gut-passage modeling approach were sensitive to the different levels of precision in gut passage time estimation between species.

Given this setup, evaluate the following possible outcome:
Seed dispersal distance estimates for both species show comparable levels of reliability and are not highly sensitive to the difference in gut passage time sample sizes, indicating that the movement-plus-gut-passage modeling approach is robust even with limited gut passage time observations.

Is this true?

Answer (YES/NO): YES